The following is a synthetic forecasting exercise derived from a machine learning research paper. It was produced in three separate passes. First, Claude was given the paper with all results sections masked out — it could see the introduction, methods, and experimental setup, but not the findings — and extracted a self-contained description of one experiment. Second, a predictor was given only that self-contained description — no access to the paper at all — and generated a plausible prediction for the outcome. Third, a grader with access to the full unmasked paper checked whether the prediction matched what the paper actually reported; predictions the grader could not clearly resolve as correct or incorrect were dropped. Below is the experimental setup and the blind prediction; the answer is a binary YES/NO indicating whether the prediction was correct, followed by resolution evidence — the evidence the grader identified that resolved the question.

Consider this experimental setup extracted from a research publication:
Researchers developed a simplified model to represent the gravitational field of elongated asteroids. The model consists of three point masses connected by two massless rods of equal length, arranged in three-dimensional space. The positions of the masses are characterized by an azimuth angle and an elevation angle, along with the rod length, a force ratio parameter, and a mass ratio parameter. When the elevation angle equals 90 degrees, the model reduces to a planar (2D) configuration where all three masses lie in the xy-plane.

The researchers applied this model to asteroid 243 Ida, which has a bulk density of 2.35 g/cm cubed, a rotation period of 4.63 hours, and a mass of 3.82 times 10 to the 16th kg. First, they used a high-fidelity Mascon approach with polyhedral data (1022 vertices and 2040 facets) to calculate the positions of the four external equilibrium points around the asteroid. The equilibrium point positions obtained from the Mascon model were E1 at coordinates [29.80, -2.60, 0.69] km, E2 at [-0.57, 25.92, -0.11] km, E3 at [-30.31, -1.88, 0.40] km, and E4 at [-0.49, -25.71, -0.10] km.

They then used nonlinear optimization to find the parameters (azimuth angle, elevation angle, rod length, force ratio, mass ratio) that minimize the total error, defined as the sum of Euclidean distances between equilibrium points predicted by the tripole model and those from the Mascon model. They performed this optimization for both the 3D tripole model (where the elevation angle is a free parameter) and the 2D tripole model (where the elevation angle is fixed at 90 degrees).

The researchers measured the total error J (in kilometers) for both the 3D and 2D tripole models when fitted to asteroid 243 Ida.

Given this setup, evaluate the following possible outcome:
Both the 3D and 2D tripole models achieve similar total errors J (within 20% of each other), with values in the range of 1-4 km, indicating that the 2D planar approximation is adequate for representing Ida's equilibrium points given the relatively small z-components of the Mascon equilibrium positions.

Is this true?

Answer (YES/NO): NO